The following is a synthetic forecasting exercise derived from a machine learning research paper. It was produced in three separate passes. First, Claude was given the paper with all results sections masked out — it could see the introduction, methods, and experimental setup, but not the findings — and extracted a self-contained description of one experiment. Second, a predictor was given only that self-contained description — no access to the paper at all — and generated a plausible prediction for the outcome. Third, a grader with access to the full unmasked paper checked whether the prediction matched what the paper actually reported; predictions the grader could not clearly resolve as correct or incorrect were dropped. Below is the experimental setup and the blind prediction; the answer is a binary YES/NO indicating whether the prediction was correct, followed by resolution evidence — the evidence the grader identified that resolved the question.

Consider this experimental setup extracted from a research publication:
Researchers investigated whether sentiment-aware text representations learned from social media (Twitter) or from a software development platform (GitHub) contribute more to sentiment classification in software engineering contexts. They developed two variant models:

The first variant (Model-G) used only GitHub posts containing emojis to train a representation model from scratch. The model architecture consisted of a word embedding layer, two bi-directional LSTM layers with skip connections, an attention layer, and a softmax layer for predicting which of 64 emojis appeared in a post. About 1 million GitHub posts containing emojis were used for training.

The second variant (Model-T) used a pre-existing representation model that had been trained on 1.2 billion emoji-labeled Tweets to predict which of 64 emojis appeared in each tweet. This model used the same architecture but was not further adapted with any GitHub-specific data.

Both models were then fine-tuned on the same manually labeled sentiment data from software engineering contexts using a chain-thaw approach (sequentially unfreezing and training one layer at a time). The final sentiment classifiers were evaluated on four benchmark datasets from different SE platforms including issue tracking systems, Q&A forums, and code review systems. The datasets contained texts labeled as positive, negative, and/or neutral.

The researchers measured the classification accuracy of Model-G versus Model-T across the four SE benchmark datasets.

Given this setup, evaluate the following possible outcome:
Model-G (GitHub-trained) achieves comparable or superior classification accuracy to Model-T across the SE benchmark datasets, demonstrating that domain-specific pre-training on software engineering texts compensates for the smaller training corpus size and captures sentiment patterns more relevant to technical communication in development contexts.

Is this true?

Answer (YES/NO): NO